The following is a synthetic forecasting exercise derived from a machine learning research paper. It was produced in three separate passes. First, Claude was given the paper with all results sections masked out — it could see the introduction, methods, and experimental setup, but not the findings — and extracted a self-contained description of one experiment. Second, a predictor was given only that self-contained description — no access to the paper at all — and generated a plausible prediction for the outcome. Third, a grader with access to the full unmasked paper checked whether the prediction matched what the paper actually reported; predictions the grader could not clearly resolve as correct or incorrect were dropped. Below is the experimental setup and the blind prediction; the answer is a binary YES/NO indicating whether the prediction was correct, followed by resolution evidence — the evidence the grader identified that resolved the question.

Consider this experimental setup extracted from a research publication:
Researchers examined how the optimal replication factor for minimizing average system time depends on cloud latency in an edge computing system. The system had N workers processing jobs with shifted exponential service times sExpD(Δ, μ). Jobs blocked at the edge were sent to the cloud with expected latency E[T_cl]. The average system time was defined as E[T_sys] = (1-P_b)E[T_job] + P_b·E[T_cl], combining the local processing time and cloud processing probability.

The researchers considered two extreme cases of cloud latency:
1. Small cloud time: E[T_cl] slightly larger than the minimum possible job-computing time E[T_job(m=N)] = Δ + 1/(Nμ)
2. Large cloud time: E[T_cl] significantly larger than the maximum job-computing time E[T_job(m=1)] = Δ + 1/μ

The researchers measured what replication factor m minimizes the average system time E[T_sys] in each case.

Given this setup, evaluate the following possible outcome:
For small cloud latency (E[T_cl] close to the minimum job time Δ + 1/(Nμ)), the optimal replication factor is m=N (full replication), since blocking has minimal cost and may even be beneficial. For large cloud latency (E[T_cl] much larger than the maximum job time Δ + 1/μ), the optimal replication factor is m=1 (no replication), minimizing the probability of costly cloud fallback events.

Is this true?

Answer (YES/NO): YES